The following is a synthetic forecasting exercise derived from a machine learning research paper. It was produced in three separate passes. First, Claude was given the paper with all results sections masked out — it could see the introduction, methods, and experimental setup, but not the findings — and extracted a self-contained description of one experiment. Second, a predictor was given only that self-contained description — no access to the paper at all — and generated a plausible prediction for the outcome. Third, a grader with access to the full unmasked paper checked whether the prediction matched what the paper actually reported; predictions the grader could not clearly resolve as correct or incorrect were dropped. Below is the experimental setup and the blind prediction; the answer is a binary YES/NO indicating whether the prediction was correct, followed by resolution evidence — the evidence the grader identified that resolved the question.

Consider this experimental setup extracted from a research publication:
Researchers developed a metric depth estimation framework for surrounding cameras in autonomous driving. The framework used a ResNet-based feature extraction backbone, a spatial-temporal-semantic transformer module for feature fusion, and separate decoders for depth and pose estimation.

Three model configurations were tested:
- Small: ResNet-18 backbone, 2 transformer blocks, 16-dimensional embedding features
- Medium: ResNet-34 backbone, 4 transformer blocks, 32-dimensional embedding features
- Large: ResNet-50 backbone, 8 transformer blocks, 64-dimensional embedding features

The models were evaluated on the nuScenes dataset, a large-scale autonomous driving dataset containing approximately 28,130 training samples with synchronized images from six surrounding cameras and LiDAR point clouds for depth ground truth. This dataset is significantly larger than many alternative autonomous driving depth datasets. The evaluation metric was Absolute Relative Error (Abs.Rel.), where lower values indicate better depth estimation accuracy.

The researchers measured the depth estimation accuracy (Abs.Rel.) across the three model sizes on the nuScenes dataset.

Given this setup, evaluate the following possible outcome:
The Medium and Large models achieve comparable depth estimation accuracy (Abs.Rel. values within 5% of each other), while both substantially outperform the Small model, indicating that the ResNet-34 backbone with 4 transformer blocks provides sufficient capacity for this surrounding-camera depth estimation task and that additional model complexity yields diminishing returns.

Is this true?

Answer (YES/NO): YES